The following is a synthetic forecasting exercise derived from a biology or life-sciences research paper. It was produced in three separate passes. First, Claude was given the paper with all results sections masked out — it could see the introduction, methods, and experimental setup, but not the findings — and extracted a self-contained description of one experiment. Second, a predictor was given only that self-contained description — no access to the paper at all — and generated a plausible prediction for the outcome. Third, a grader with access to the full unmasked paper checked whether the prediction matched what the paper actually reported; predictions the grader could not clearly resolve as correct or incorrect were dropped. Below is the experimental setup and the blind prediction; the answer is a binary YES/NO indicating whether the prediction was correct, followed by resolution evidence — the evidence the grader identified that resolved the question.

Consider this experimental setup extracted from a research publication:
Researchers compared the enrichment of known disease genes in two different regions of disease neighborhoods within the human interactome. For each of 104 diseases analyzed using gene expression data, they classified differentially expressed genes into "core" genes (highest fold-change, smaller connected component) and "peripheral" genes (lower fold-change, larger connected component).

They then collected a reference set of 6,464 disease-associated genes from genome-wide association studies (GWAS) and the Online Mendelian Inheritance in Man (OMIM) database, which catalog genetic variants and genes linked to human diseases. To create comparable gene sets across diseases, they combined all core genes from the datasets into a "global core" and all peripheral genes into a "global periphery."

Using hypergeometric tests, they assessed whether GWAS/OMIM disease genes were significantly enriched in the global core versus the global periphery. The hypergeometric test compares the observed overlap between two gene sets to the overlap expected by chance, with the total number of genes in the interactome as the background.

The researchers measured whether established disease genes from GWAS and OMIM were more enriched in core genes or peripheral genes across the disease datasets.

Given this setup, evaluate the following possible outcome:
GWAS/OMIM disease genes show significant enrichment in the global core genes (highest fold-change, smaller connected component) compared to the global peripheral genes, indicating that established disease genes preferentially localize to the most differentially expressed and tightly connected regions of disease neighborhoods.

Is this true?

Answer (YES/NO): YES